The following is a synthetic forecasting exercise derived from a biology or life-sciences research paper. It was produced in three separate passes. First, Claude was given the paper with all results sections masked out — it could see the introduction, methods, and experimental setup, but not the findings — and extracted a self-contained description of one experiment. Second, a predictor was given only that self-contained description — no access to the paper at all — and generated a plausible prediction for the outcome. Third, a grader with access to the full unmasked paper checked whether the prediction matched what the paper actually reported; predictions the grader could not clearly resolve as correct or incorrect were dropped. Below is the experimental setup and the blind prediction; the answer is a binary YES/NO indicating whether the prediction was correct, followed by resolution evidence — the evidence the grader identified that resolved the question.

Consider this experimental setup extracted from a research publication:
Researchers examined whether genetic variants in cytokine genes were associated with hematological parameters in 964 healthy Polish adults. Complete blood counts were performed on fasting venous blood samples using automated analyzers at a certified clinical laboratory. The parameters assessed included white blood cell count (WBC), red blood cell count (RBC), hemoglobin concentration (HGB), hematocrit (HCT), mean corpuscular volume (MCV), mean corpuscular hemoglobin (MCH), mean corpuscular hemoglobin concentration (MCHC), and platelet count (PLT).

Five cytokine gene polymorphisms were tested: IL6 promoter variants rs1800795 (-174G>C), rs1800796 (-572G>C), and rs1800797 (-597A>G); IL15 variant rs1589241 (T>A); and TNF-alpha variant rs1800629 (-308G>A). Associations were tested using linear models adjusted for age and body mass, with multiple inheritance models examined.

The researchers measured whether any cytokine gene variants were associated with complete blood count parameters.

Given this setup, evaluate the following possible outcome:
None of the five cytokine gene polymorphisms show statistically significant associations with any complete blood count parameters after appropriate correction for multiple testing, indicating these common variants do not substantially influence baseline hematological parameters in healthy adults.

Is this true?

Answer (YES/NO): NO